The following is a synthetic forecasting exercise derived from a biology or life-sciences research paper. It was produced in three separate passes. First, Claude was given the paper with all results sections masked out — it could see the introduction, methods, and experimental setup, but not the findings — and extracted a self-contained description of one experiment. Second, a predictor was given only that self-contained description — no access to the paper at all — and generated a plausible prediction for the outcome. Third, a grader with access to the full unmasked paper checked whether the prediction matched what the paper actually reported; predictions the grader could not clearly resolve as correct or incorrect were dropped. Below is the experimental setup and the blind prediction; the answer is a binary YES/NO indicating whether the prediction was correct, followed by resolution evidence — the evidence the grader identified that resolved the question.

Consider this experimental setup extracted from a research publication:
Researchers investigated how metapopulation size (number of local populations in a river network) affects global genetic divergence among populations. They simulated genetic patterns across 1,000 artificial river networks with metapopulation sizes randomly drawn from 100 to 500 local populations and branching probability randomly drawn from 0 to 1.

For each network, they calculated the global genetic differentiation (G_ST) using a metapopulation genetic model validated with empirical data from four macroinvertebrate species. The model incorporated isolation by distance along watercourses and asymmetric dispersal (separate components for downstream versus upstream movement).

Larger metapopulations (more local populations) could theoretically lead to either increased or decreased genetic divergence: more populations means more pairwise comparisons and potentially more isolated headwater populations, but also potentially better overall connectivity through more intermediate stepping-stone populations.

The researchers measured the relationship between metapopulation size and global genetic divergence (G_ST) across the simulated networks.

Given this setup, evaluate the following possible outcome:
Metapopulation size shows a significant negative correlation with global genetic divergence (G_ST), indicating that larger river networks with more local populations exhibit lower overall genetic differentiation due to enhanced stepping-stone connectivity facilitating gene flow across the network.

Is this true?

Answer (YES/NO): NO